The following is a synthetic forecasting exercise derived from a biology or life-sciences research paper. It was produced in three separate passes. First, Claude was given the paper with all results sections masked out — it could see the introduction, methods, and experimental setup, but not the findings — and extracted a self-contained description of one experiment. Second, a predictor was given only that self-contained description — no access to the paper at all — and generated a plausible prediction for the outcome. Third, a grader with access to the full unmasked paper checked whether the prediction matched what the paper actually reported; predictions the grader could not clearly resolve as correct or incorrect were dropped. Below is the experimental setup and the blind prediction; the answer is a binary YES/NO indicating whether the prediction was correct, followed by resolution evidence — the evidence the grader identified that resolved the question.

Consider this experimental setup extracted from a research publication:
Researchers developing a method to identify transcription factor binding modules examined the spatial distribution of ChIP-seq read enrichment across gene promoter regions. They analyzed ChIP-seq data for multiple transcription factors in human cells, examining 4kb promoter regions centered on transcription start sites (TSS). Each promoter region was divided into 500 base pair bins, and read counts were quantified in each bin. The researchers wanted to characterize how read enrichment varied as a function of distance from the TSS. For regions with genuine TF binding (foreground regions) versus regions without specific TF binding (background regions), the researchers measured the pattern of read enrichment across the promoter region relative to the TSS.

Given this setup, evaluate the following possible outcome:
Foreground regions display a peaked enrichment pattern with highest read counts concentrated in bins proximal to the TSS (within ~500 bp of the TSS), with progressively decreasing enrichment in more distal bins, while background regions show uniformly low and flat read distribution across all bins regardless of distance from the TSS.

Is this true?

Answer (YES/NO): YES